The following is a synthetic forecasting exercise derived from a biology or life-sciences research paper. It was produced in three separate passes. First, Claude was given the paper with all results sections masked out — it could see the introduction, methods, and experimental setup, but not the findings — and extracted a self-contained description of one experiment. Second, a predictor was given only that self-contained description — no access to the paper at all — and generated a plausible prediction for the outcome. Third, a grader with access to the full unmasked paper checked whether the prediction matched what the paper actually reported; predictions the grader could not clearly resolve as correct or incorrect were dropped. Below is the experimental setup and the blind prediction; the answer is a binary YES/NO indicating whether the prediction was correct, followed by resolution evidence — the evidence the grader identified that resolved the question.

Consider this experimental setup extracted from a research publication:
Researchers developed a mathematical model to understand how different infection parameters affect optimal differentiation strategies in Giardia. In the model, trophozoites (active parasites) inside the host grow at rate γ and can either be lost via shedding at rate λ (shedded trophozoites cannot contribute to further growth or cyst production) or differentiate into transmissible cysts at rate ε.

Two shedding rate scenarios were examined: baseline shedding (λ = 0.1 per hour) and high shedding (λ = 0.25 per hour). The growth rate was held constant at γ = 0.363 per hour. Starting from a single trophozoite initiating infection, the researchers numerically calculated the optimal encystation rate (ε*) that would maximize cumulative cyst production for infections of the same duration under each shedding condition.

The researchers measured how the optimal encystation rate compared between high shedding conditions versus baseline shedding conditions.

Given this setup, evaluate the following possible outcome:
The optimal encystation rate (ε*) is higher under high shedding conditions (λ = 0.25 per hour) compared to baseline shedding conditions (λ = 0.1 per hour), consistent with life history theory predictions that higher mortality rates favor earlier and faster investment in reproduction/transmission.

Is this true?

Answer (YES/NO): YES